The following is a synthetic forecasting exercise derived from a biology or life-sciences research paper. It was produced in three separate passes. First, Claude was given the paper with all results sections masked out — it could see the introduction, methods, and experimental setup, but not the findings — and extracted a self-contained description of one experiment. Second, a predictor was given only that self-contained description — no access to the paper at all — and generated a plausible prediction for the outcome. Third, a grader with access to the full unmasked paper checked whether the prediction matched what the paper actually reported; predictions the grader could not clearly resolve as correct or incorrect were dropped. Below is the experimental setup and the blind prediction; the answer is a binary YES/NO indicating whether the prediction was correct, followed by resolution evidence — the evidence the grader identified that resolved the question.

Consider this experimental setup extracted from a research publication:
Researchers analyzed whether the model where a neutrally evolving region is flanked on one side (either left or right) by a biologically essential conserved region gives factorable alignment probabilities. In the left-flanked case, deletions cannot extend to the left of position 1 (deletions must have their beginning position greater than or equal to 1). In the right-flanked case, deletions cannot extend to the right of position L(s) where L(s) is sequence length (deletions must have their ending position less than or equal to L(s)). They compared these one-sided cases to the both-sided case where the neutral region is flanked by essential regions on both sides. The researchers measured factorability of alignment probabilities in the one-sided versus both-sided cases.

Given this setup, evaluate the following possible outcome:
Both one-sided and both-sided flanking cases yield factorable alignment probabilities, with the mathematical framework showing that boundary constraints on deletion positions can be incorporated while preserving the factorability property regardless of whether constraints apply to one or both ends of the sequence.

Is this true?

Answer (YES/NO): NO